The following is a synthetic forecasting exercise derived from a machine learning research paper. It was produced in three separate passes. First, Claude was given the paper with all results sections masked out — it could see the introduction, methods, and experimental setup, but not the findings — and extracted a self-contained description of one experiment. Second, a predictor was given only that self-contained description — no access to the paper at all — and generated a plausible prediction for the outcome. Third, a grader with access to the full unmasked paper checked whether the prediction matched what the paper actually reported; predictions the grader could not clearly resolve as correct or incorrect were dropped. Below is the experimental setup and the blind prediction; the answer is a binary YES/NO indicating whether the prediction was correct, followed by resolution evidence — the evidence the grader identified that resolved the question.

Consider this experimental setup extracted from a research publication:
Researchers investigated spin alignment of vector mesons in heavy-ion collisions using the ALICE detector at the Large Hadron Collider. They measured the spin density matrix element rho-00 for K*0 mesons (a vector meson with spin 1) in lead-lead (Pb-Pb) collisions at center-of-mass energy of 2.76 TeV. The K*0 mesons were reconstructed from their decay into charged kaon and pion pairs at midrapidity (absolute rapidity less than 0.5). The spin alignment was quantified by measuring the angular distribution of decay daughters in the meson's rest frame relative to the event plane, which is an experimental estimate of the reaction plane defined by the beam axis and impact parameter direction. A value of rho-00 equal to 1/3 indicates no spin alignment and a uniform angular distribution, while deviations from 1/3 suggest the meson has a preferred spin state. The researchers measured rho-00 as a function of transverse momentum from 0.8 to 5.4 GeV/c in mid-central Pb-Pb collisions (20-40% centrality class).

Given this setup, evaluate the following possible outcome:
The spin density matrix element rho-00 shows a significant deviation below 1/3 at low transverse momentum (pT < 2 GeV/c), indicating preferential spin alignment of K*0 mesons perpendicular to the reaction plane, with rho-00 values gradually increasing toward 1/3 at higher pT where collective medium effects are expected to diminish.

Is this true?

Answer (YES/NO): YES